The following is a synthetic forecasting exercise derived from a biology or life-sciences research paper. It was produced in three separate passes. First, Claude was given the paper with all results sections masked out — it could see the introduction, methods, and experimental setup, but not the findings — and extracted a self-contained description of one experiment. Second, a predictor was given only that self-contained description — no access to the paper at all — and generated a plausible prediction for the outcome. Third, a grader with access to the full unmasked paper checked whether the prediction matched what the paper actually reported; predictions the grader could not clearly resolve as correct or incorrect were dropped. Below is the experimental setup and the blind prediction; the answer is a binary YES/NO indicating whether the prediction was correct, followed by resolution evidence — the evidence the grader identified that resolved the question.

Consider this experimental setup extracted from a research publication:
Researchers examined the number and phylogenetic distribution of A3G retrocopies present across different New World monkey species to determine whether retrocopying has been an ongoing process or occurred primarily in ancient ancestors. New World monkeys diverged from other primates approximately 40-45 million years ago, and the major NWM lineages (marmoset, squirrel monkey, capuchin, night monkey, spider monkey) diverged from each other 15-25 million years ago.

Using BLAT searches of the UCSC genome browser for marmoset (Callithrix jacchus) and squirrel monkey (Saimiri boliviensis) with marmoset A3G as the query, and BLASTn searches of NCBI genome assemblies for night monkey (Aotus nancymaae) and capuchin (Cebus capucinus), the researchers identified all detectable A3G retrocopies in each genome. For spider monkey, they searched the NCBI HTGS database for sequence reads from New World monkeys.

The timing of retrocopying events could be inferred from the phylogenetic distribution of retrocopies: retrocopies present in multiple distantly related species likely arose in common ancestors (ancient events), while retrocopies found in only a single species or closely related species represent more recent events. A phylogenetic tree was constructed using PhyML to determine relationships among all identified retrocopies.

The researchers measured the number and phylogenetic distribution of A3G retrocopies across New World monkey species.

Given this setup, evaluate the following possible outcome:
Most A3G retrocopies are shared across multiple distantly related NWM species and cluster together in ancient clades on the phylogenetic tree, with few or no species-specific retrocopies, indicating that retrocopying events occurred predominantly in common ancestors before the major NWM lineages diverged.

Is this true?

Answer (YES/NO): NO